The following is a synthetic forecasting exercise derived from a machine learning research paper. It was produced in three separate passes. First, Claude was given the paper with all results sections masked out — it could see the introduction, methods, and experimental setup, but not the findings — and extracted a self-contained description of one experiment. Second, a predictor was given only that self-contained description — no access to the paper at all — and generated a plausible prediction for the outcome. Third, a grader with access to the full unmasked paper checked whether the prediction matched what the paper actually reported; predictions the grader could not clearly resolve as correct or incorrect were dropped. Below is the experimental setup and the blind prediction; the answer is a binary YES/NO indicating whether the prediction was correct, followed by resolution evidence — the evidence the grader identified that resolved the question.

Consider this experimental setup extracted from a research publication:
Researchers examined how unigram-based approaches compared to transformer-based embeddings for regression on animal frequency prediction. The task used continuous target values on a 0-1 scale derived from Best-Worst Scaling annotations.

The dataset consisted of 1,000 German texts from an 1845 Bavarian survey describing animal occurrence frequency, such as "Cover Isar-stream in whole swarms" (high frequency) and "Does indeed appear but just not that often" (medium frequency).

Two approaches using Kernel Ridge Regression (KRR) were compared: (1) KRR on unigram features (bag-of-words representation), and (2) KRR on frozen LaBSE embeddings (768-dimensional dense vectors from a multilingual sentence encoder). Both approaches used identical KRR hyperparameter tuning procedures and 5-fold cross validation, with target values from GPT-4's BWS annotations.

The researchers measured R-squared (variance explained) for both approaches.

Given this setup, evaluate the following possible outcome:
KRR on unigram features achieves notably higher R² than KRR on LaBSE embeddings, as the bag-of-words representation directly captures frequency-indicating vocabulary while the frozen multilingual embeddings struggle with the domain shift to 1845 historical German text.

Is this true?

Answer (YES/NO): NO